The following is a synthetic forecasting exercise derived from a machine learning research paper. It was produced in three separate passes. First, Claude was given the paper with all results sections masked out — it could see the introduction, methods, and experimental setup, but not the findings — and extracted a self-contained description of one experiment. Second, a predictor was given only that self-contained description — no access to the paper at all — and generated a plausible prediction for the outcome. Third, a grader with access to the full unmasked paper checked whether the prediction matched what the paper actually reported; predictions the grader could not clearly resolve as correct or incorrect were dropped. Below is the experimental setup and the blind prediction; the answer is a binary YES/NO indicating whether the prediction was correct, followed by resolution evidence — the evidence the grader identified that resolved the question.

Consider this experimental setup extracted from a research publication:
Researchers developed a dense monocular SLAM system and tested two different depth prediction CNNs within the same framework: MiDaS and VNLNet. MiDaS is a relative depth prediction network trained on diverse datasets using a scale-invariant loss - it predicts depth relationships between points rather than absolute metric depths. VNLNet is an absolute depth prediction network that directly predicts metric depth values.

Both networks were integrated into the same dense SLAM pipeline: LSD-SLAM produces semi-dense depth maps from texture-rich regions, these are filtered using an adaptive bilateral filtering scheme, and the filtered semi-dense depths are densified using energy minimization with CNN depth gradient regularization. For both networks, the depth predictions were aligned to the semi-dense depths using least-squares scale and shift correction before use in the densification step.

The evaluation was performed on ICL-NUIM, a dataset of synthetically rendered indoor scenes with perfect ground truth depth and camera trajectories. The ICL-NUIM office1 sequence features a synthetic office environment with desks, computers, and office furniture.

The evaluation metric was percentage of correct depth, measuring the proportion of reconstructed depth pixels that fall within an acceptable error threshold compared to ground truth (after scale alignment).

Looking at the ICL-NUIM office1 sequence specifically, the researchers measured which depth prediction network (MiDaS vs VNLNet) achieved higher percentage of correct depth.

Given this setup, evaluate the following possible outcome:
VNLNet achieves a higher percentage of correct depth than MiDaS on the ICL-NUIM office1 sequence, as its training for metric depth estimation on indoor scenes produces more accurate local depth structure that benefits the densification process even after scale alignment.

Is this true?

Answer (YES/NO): YES